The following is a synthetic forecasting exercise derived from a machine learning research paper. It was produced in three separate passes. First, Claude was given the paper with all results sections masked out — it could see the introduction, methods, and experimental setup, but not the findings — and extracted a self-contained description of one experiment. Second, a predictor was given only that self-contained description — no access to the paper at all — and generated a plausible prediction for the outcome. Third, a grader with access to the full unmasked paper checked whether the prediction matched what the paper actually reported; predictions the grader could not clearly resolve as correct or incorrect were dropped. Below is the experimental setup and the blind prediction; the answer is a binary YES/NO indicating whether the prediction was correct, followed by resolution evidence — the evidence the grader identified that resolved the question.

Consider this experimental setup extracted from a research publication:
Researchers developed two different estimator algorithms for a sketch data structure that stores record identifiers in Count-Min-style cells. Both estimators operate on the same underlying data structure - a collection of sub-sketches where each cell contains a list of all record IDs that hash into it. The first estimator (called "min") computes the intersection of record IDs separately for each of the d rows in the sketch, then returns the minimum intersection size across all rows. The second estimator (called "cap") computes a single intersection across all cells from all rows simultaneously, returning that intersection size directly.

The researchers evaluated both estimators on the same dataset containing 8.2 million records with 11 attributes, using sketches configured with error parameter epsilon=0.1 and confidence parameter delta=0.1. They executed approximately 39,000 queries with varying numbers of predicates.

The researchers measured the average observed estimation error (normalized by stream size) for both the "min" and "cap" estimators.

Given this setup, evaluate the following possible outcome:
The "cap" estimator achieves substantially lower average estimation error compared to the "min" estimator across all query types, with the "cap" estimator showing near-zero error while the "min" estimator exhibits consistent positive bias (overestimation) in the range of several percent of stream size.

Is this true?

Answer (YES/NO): NO